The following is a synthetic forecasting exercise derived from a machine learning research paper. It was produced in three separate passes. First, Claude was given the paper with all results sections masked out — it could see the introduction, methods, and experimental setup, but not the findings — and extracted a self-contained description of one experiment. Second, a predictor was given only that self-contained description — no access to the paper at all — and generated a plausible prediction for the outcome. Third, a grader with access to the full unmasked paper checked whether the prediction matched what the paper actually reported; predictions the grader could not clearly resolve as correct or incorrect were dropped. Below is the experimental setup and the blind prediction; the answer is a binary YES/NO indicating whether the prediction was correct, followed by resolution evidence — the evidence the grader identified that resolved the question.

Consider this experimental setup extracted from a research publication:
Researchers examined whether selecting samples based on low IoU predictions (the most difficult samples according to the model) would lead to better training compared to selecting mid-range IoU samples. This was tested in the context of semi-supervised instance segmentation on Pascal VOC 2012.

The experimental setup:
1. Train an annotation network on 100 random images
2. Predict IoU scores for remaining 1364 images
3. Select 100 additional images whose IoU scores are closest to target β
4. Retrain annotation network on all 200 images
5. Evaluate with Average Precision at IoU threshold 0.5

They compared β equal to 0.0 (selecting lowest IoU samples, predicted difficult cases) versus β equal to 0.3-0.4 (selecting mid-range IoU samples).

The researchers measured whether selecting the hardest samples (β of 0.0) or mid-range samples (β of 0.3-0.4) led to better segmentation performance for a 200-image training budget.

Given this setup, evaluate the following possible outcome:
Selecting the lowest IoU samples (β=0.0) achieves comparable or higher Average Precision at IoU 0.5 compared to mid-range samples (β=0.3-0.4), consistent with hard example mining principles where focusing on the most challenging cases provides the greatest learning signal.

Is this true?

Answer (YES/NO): NO